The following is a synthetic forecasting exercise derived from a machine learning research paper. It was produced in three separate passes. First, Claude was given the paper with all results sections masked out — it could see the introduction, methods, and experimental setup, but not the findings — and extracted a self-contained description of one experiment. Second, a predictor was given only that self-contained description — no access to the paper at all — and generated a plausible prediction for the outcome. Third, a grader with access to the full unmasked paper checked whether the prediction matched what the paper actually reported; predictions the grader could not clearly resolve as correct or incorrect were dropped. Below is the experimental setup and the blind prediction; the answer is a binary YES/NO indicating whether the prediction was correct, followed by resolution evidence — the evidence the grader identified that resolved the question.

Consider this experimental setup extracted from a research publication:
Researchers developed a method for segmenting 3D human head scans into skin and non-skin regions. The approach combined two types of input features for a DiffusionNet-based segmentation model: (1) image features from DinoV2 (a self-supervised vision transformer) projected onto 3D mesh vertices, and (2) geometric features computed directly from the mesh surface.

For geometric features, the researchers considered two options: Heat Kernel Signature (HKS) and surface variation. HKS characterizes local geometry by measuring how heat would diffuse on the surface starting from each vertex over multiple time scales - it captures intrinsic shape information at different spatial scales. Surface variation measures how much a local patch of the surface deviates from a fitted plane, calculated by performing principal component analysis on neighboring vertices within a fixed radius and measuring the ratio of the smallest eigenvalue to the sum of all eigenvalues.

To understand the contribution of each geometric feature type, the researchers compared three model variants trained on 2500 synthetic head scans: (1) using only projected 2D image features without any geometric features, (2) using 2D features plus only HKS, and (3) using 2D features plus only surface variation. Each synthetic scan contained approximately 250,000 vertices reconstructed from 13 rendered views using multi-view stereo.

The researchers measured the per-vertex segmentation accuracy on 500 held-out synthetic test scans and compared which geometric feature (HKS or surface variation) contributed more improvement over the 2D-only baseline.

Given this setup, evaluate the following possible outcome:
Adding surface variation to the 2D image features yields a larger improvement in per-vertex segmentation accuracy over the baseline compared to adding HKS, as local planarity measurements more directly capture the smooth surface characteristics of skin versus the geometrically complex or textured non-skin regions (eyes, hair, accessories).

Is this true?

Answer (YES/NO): YES